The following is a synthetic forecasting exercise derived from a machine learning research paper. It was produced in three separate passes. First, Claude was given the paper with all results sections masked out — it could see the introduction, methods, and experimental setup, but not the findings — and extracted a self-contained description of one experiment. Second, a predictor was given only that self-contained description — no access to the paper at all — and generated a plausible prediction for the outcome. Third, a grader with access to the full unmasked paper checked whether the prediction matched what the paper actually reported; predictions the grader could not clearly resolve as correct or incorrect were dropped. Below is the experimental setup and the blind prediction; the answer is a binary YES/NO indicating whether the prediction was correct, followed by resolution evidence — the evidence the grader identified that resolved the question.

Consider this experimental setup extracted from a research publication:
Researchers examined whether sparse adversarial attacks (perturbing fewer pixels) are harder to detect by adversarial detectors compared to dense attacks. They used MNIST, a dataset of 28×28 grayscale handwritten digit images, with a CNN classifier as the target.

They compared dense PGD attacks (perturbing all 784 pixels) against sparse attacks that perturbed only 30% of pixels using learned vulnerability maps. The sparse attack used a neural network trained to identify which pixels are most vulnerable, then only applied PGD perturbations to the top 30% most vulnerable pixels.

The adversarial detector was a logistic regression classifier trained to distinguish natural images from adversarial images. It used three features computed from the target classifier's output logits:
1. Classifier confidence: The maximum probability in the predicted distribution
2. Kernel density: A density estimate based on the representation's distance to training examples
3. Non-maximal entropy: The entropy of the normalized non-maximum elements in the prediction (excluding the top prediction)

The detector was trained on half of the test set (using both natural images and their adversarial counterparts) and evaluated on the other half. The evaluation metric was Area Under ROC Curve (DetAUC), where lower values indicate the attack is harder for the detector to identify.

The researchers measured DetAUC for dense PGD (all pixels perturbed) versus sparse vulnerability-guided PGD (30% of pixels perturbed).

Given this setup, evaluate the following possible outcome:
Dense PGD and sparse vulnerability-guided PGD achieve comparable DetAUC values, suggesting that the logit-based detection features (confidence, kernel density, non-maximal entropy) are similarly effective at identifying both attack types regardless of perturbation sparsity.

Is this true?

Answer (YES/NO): NO